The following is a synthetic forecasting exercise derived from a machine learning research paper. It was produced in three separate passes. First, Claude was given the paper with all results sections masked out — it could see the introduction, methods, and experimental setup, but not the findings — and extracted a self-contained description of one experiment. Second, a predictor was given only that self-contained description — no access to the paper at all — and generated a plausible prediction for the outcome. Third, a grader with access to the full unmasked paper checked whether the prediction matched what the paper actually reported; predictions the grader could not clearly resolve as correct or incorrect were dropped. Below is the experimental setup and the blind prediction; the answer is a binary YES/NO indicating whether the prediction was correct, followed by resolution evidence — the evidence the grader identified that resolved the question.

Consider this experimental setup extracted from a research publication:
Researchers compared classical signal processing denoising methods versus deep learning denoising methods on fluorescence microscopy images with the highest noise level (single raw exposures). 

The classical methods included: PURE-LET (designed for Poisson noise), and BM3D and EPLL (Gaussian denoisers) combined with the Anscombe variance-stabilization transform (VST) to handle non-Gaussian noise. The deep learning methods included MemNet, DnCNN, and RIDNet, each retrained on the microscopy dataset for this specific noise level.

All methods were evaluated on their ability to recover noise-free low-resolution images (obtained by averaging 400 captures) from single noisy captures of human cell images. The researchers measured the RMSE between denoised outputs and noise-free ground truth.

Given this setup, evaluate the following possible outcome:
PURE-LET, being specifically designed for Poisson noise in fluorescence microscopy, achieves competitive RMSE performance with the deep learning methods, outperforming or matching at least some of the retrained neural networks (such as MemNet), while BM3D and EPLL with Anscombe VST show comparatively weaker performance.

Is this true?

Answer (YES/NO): NO